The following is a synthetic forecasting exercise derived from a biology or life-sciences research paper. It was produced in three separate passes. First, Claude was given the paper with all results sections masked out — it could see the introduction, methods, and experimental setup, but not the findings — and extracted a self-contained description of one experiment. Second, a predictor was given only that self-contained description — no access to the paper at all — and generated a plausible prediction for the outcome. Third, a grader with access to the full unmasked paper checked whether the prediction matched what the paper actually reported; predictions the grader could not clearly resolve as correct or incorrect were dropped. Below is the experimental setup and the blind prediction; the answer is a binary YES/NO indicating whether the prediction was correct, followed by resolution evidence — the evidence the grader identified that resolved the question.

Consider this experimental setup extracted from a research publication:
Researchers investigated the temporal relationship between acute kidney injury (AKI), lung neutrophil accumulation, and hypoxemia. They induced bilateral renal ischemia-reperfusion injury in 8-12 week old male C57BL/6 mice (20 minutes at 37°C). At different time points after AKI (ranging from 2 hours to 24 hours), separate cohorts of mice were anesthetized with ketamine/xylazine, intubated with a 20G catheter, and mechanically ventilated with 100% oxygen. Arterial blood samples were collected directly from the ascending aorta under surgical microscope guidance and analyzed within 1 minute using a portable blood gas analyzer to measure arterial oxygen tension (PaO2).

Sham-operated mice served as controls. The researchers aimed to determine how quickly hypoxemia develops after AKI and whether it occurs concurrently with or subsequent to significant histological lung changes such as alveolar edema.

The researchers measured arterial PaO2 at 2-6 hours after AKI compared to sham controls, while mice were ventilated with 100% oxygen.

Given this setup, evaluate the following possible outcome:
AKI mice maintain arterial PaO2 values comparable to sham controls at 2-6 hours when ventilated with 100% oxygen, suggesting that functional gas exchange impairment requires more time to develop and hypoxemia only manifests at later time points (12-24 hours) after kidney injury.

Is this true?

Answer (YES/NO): NO